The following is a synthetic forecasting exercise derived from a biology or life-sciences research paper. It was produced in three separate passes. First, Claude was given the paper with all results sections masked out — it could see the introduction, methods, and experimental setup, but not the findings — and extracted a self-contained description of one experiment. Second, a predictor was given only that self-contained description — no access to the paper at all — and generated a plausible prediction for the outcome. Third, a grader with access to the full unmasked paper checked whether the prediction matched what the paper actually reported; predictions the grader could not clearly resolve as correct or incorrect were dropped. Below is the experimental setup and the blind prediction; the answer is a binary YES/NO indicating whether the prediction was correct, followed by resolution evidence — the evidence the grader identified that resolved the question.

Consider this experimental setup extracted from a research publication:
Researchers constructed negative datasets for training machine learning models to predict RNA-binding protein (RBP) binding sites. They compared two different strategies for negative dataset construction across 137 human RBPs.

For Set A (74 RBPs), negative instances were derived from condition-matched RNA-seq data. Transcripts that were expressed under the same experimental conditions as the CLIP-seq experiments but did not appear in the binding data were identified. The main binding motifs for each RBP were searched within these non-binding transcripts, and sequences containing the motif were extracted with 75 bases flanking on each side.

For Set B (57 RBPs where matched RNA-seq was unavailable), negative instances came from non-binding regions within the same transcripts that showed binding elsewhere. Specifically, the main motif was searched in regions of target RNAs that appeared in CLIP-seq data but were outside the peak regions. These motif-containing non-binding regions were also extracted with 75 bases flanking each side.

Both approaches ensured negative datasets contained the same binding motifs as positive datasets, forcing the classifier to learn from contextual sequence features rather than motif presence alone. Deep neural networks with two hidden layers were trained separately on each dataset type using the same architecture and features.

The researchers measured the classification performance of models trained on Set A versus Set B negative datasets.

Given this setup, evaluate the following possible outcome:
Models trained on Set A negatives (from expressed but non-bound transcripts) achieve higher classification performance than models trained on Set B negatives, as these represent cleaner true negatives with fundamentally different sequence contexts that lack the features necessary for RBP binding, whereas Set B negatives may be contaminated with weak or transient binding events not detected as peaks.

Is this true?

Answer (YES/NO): YES